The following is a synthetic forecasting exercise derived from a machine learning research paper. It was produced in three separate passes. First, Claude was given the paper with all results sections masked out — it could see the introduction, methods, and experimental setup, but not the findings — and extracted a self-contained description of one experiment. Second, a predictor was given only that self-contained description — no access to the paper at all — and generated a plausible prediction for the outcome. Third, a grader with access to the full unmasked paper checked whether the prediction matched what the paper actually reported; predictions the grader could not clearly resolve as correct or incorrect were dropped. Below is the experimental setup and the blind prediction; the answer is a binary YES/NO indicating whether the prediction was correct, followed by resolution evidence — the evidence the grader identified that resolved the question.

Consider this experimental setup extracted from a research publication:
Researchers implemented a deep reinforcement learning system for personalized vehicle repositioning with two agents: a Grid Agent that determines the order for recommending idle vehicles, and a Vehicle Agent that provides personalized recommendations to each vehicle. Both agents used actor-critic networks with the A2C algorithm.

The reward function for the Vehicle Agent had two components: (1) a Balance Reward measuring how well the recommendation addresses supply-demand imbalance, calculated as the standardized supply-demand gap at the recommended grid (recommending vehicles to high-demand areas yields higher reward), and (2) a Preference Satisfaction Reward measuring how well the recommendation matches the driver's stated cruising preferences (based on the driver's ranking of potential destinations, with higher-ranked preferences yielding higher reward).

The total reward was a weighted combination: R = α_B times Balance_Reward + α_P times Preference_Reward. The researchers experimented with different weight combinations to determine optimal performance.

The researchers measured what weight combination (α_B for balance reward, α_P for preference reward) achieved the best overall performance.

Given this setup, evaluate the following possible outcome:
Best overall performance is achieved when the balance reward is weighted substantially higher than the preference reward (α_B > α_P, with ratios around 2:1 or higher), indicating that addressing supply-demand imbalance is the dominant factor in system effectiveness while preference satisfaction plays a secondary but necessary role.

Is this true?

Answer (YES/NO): YES